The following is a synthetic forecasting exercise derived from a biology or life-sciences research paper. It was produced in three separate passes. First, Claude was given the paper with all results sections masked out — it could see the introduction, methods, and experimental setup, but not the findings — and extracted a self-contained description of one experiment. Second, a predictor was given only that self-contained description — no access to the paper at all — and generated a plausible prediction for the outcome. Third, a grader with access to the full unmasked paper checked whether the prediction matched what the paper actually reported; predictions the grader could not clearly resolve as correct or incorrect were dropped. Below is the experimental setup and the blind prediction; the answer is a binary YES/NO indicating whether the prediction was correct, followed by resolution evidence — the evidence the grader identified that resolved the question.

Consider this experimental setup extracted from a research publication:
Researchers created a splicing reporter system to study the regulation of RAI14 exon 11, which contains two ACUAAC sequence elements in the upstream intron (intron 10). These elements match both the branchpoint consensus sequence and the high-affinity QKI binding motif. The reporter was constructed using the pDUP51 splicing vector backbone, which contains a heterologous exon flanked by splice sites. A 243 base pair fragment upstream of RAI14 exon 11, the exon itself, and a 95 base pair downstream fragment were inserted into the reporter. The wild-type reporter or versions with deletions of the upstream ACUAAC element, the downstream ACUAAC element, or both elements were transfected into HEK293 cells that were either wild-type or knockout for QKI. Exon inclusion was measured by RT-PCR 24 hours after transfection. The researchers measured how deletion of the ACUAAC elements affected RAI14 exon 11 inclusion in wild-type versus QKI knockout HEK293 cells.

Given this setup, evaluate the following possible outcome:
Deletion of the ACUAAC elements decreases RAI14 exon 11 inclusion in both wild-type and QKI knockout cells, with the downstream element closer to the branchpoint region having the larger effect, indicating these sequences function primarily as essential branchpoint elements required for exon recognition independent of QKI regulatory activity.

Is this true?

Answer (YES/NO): NO